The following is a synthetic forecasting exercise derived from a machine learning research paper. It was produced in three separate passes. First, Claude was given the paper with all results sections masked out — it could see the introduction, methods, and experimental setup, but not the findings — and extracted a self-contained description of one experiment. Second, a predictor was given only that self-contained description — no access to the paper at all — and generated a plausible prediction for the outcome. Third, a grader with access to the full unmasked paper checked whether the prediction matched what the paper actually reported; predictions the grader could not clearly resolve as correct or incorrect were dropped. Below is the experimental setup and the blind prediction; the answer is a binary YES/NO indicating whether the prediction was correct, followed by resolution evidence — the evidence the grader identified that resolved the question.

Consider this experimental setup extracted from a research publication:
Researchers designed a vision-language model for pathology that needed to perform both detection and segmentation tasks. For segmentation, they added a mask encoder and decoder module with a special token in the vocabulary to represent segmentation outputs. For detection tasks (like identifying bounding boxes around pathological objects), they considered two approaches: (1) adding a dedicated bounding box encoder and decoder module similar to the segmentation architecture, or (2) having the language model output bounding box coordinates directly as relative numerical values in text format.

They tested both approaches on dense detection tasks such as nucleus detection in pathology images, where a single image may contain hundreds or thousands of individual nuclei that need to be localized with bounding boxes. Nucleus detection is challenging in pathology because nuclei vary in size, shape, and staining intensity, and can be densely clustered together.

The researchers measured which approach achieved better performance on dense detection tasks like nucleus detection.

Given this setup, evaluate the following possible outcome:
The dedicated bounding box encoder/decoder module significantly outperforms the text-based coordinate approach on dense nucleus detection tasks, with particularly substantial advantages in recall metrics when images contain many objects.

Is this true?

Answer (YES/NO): NO